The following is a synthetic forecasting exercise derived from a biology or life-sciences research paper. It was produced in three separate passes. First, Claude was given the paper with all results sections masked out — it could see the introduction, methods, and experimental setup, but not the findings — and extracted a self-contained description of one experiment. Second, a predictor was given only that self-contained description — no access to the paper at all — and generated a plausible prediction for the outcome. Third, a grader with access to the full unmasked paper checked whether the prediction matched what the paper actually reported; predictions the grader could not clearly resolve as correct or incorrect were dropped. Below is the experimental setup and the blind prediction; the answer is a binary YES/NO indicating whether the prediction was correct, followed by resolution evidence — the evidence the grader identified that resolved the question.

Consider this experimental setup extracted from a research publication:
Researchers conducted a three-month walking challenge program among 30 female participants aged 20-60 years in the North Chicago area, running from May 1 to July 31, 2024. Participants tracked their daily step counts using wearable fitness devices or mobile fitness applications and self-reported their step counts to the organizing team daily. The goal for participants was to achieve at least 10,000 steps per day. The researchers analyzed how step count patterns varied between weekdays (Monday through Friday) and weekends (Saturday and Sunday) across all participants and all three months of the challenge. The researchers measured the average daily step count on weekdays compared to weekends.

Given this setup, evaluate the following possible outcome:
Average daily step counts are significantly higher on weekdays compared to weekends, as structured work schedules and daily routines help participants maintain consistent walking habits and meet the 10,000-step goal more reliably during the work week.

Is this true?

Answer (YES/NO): YES